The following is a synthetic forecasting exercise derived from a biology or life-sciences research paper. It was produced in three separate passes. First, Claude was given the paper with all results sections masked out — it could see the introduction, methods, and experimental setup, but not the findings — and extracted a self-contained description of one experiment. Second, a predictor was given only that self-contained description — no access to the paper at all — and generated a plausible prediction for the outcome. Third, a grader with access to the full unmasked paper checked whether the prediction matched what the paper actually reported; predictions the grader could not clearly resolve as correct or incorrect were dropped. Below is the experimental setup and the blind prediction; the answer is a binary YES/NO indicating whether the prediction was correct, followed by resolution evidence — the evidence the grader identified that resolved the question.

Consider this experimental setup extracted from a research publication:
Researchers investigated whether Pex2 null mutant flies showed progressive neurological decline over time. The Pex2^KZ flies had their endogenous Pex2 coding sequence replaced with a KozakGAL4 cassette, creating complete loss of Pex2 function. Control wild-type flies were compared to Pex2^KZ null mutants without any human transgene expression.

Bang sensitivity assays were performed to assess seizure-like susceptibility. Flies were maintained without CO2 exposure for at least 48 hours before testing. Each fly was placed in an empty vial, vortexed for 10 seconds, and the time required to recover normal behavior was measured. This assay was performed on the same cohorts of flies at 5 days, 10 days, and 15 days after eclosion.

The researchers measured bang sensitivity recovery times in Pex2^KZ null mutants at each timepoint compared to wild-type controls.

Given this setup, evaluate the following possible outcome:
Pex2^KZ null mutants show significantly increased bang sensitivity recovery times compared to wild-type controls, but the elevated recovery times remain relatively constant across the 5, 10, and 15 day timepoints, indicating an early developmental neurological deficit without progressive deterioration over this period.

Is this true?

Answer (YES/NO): NO